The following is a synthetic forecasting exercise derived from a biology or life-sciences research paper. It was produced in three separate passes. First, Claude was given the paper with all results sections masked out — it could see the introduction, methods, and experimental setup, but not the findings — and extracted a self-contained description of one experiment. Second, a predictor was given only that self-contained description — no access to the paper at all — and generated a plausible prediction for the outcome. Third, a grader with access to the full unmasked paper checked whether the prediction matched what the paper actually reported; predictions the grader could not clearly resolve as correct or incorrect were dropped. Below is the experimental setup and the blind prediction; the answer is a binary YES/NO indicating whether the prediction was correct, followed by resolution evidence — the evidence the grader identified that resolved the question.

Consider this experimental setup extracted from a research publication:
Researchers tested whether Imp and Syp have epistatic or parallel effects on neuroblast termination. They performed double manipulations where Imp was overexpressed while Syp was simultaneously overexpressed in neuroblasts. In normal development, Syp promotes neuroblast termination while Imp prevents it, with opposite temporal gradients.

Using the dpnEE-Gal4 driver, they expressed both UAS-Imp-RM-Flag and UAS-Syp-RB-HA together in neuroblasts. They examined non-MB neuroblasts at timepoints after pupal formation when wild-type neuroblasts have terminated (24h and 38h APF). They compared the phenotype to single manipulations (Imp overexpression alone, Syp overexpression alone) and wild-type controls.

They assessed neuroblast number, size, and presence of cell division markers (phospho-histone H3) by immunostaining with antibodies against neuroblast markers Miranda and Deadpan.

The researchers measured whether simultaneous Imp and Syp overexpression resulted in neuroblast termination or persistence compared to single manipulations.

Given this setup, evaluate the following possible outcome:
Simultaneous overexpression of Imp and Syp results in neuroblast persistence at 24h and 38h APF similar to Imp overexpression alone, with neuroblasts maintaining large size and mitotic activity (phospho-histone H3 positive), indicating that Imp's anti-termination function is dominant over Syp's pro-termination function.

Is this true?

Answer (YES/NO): YES